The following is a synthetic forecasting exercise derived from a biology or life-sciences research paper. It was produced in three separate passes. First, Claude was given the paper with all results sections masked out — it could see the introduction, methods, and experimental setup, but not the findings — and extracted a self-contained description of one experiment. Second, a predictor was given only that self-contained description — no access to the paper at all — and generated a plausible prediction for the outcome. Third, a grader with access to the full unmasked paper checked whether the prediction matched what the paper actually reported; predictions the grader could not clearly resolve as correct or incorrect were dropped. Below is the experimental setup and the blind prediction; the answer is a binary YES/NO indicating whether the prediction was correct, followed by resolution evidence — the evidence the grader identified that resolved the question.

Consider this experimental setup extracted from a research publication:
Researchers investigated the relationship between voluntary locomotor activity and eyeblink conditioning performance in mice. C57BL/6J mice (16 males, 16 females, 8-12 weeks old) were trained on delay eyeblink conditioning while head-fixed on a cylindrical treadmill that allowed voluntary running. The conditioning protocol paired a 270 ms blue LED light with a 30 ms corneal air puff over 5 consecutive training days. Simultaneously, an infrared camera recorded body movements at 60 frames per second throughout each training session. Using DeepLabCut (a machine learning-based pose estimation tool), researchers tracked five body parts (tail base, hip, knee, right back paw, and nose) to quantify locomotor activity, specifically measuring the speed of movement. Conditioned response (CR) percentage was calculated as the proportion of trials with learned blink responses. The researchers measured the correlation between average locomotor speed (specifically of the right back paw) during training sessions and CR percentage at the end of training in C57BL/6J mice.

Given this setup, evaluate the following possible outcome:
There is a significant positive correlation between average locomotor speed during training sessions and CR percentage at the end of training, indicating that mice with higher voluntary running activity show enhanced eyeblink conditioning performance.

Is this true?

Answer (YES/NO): NO